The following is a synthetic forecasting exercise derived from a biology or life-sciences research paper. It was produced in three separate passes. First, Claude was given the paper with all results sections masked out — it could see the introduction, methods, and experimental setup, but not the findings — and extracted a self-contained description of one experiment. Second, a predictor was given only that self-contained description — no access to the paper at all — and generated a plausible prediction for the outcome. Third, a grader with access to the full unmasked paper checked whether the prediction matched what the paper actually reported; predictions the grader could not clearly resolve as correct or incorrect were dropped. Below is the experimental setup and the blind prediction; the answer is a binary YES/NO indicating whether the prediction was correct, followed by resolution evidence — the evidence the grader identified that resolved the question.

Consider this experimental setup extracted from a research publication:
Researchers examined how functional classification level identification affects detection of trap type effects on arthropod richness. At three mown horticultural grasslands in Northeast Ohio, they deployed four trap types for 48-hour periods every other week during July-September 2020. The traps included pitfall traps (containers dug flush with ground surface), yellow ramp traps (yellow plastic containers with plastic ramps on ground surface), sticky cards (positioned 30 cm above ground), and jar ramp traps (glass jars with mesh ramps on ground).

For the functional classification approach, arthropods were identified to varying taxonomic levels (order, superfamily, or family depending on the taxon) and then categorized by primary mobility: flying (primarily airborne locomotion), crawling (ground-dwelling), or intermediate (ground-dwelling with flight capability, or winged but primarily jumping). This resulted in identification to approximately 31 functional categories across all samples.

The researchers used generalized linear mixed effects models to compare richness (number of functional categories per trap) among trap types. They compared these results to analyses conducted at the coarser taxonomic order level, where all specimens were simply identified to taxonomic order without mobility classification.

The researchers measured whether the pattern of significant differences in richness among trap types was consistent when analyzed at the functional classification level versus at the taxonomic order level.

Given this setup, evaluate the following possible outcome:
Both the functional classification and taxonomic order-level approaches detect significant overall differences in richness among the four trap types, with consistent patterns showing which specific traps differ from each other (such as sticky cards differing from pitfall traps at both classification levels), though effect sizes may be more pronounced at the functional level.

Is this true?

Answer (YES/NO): NO